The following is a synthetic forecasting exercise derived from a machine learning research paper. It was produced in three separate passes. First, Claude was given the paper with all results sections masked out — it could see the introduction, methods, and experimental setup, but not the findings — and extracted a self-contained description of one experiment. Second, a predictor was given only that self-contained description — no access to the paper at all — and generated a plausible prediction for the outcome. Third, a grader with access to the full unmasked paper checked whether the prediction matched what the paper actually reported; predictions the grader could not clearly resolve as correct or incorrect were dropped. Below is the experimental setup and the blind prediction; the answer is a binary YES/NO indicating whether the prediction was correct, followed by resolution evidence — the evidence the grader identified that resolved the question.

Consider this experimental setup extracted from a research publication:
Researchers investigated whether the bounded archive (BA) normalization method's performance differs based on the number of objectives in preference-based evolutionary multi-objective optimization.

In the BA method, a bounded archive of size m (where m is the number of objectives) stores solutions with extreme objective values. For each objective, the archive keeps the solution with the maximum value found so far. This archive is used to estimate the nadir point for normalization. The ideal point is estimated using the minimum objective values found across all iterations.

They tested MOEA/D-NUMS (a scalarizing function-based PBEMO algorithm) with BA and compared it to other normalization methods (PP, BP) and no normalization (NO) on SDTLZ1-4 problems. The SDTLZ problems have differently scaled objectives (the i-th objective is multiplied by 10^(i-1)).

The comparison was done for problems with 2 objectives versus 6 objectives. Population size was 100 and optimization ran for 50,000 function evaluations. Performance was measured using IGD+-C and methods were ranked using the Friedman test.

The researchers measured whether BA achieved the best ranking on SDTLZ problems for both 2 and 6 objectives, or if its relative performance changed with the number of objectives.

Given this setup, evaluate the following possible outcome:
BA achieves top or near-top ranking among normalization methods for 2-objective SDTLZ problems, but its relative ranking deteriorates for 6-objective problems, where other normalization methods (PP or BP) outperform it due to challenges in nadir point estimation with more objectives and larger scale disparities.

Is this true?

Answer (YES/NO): NO